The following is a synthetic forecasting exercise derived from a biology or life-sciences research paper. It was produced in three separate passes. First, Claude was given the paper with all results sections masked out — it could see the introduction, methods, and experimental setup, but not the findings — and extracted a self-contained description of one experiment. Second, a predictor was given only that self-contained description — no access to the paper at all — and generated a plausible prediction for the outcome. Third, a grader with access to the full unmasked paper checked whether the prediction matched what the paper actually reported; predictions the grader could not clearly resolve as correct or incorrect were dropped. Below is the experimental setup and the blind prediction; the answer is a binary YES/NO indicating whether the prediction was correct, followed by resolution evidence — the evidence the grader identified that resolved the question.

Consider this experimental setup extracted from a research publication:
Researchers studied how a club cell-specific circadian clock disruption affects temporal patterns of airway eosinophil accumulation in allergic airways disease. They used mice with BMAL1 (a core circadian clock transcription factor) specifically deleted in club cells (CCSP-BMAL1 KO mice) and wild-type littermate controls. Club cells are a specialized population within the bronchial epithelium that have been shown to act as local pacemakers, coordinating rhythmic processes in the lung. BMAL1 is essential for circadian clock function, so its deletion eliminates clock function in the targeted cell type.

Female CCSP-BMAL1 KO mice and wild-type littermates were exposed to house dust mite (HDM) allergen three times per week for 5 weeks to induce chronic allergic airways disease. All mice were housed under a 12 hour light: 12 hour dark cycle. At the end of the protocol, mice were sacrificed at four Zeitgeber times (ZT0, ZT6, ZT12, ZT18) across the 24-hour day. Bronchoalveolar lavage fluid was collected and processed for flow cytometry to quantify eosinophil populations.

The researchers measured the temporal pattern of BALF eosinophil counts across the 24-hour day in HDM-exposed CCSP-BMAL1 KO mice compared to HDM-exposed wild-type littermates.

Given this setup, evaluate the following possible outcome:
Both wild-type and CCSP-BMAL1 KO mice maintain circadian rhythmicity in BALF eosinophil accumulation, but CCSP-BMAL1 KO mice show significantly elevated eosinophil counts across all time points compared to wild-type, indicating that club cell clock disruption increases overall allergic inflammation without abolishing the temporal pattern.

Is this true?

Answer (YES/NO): NO